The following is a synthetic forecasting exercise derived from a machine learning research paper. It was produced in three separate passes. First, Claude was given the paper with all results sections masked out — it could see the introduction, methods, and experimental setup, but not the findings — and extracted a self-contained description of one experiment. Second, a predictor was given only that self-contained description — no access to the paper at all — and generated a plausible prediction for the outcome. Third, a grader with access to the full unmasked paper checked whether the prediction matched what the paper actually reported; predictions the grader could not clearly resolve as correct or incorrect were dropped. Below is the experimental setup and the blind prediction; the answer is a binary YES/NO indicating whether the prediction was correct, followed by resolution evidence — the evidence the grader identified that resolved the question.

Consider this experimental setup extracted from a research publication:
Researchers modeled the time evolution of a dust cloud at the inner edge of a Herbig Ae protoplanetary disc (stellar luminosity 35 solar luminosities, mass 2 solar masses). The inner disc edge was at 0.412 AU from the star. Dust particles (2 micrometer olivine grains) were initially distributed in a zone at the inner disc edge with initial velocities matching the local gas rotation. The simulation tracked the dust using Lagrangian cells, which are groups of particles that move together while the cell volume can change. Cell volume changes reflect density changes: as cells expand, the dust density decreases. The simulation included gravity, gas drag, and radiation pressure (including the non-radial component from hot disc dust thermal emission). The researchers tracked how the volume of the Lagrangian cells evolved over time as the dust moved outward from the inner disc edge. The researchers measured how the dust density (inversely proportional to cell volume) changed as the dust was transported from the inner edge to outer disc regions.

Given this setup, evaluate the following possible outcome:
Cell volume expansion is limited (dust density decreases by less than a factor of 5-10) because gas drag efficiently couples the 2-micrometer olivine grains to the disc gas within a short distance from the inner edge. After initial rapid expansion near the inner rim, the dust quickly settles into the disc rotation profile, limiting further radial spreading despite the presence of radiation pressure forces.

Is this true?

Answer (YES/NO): NO